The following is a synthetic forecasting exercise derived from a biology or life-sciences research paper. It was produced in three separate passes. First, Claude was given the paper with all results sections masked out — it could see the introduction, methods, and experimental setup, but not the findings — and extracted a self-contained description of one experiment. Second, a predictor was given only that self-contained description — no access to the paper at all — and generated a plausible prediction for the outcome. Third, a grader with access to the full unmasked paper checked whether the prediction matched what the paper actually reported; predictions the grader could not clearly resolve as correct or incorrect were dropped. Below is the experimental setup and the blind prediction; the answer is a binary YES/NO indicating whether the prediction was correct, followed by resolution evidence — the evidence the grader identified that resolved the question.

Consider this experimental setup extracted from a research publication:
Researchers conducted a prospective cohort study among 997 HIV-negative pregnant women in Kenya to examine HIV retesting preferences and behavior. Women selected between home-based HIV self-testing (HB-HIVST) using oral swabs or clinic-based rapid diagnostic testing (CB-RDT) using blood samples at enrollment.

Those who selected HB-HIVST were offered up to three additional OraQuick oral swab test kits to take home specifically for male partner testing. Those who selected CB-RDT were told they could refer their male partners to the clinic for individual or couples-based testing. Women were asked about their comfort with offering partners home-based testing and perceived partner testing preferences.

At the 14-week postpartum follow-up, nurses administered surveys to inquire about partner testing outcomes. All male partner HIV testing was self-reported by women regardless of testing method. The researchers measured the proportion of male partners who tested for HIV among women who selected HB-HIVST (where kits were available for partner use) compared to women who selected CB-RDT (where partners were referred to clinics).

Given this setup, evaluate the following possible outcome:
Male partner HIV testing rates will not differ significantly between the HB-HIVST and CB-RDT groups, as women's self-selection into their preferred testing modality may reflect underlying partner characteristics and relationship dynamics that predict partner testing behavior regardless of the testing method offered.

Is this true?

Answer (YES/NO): NO